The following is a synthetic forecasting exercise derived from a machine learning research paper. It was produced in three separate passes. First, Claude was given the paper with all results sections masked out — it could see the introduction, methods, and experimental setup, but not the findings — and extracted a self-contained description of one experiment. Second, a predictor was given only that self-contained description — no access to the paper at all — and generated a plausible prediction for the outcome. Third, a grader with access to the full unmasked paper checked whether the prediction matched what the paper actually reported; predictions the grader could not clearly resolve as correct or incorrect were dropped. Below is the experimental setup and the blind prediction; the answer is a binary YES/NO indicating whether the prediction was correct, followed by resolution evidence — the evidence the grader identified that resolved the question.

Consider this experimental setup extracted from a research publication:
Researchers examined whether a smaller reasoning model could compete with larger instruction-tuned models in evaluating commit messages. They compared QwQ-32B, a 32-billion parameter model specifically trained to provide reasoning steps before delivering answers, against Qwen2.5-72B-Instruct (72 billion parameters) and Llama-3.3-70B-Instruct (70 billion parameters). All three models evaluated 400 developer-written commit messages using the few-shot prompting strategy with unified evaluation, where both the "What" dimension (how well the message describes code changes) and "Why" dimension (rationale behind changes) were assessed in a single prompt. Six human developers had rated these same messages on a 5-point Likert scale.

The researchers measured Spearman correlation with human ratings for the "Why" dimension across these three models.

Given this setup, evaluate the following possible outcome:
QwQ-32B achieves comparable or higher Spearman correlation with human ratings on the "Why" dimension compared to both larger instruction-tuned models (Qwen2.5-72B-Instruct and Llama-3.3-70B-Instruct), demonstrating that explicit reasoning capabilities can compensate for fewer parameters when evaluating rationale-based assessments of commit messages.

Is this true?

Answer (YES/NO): YES